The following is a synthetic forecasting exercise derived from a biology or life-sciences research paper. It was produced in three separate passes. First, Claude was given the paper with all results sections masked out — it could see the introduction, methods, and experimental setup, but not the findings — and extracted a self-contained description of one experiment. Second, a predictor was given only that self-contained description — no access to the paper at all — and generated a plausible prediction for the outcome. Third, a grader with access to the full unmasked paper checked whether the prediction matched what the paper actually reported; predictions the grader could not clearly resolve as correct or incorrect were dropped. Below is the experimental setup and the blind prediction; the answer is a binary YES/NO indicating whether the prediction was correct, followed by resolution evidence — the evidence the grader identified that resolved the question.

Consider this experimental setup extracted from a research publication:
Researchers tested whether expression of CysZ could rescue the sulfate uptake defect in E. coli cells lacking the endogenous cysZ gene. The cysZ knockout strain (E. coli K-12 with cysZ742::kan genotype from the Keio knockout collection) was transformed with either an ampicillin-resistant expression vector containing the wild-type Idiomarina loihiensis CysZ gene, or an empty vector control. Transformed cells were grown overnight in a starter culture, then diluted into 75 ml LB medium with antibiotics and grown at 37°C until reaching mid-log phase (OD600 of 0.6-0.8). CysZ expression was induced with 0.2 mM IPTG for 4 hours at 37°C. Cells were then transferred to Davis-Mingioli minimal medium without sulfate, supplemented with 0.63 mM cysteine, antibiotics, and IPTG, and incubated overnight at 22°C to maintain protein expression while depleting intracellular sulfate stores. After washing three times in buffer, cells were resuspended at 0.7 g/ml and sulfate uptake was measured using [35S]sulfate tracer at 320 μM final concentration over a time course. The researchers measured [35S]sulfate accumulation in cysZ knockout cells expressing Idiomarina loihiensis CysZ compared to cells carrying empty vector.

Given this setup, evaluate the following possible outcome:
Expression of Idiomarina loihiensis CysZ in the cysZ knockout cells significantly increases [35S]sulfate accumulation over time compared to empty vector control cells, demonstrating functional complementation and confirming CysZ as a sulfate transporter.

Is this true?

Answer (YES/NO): YES